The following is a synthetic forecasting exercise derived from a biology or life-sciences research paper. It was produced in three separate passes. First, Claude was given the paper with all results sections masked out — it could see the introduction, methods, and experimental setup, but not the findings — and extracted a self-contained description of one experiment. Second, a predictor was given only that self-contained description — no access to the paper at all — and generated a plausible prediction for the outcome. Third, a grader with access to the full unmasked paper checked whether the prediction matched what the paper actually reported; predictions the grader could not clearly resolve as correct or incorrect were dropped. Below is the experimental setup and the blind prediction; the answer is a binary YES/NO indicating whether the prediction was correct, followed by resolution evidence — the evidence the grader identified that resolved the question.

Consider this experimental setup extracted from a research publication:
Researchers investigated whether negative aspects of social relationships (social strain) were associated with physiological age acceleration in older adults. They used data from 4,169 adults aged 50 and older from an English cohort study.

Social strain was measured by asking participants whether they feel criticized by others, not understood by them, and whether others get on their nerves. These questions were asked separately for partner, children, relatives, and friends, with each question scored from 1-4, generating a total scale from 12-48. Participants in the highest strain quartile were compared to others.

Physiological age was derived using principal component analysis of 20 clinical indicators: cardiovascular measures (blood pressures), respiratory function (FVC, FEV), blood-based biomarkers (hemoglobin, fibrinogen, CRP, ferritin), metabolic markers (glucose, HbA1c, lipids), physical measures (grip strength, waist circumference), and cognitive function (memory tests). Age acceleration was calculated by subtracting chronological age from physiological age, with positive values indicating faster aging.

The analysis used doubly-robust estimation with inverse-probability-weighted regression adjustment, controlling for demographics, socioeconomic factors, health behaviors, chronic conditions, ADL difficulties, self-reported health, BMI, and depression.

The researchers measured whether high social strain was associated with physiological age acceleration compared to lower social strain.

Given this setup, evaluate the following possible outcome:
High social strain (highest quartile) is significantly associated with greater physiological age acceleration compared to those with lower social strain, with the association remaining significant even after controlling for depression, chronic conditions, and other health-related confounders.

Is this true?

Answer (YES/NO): NO